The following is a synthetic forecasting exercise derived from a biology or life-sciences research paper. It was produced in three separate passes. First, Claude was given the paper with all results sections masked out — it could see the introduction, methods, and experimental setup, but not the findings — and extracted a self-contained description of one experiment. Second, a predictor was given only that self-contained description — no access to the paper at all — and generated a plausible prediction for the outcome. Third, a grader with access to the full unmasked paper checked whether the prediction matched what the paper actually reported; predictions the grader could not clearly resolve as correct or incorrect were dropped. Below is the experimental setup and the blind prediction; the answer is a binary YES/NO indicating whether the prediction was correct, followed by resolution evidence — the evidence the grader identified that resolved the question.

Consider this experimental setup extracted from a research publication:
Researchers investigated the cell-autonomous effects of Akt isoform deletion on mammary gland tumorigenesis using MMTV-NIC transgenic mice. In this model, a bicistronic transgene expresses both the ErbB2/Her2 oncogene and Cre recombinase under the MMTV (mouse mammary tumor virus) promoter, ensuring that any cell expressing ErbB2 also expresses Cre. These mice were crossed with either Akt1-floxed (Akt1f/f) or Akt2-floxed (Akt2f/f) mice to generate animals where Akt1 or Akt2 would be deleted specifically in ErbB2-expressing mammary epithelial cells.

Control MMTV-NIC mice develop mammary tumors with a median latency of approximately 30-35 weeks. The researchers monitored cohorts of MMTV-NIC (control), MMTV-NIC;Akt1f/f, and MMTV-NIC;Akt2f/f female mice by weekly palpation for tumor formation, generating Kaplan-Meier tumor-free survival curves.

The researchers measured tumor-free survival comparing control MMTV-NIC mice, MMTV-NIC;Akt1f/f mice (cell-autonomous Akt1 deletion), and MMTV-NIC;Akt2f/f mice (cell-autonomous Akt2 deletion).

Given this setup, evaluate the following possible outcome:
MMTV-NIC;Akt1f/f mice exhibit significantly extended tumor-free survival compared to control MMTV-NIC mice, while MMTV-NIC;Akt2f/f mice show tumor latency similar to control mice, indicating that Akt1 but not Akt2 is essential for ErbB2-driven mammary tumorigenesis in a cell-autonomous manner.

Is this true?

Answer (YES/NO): NO